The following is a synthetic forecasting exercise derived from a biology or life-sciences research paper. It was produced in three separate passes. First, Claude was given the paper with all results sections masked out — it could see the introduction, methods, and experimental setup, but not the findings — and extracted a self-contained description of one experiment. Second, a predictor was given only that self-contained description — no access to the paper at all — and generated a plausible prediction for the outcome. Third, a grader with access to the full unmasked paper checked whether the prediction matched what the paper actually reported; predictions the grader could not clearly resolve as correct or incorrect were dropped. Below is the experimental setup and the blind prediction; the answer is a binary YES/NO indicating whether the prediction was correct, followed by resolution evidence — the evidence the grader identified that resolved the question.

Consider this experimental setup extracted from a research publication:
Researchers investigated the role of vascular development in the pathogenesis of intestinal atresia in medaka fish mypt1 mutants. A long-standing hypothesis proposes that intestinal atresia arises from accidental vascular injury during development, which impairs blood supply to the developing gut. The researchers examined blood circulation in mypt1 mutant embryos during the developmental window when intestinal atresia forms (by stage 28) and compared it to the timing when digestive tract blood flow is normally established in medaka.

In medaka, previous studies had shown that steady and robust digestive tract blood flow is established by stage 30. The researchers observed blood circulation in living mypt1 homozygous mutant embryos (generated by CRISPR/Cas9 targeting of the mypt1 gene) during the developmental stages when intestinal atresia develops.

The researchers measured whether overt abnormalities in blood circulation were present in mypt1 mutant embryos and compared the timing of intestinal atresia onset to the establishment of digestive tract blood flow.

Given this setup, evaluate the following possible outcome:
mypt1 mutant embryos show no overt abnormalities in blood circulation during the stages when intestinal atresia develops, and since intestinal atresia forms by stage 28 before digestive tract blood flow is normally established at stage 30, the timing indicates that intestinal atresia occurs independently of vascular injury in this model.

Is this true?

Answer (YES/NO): YES